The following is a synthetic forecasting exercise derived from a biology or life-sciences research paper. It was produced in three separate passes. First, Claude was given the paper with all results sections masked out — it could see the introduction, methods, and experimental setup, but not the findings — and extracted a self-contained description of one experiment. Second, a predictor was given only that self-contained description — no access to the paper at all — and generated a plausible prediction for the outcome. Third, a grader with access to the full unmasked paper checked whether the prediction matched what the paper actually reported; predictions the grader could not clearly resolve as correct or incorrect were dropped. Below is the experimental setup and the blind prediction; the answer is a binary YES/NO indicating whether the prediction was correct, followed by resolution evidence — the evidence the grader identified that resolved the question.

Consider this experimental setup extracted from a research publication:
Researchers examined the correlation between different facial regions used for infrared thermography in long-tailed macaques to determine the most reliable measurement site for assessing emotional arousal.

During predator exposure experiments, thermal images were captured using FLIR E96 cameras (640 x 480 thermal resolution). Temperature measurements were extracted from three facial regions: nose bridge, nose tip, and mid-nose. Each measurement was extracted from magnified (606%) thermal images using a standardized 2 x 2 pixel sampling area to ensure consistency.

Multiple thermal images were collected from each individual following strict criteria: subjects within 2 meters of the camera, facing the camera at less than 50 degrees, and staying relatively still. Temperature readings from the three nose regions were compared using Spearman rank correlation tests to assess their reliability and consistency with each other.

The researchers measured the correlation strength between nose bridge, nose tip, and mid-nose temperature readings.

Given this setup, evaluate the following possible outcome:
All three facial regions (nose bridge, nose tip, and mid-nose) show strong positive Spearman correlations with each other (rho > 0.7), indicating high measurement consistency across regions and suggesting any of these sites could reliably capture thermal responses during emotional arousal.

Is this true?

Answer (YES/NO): YES